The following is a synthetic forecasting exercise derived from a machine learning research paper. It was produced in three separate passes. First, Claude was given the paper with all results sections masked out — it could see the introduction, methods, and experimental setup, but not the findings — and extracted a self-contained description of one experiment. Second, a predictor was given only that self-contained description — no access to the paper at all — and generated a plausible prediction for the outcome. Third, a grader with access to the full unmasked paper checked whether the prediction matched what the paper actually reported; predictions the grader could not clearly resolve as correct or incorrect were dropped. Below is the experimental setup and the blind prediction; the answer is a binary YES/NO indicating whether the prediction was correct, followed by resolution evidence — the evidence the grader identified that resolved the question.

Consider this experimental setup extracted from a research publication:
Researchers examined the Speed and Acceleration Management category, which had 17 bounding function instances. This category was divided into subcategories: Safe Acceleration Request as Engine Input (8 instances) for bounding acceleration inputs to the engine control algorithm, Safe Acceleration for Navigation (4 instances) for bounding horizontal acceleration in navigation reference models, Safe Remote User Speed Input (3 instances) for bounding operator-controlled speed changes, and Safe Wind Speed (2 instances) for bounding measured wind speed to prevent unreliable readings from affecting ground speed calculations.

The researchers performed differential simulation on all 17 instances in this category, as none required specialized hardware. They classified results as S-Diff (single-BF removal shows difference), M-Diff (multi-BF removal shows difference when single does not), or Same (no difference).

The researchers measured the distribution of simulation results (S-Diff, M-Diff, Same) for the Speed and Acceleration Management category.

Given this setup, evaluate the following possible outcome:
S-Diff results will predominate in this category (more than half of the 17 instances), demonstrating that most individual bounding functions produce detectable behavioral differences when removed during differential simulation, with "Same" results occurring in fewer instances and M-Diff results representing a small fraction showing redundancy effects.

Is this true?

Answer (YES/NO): NO